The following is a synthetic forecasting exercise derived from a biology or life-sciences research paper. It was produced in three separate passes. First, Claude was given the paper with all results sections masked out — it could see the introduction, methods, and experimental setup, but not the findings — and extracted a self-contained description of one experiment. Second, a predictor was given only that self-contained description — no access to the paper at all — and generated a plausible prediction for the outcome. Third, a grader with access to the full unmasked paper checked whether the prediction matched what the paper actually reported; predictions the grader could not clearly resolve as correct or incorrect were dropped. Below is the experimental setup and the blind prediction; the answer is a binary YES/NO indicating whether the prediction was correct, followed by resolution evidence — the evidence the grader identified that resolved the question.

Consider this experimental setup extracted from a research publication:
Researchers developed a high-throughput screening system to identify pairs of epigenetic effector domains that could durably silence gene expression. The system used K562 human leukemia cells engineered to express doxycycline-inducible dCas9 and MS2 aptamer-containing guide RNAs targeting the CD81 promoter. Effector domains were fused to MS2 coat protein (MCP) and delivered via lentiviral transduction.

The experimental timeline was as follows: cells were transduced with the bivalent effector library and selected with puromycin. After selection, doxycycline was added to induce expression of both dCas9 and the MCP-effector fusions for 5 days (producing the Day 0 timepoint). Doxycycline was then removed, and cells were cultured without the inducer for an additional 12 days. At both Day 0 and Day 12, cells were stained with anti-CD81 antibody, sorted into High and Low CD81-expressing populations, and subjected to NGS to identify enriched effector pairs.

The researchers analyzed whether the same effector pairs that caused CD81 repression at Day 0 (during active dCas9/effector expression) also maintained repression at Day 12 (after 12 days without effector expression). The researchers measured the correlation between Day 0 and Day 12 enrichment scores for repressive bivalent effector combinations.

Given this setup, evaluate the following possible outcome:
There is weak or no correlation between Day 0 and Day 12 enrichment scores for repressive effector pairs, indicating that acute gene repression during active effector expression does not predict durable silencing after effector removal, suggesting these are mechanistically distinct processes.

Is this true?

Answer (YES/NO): YES